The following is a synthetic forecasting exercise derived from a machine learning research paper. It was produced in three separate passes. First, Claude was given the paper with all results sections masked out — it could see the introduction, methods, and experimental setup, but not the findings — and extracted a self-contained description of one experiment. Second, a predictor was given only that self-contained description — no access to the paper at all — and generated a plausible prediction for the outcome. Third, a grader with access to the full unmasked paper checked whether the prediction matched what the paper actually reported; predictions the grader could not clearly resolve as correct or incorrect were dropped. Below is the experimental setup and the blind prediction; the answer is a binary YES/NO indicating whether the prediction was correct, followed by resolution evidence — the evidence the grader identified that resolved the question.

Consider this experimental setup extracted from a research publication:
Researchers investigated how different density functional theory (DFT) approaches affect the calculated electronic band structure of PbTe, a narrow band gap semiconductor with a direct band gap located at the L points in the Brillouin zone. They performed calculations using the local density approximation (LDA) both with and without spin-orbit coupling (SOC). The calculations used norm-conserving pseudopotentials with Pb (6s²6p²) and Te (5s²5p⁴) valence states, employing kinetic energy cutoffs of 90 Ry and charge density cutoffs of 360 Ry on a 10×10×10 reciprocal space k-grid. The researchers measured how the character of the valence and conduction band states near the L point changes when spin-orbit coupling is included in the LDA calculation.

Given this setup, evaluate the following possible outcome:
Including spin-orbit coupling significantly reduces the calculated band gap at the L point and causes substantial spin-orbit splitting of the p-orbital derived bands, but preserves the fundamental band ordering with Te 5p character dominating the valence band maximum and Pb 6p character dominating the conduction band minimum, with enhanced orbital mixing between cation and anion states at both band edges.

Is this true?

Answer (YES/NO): NO